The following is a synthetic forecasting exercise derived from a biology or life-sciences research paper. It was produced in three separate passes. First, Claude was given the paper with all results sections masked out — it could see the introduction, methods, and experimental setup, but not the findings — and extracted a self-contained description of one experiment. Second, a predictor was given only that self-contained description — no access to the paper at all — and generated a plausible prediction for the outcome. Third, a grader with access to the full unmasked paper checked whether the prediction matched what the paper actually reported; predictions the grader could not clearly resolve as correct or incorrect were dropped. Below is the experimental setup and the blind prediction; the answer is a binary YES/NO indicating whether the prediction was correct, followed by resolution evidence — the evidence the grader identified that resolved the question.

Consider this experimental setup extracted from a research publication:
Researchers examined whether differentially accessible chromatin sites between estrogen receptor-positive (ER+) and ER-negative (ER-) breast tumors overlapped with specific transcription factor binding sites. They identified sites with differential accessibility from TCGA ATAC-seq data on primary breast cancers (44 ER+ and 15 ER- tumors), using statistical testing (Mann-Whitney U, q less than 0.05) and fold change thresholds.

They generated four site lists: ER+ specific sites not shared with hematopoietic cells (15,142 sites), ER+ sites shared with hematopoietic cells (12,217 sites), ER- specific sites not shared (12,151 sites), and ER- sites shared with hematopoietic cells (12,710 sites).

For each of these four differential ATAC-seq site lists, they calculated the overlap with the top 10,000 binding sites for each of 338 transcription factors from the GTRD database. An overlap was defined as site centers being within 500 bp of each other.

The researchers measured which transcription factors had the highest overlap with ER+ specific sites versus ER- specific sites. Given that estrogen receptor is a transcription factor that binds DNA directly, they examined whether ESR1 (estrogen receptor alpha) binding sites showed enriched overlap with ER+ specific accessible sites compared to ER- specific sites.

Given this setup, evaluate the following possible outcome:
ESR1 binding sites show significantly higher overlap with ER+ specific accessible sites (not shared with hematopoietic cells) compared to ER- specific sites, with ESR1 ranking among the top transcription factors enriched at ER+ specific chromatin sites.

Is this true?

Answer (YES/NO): YES